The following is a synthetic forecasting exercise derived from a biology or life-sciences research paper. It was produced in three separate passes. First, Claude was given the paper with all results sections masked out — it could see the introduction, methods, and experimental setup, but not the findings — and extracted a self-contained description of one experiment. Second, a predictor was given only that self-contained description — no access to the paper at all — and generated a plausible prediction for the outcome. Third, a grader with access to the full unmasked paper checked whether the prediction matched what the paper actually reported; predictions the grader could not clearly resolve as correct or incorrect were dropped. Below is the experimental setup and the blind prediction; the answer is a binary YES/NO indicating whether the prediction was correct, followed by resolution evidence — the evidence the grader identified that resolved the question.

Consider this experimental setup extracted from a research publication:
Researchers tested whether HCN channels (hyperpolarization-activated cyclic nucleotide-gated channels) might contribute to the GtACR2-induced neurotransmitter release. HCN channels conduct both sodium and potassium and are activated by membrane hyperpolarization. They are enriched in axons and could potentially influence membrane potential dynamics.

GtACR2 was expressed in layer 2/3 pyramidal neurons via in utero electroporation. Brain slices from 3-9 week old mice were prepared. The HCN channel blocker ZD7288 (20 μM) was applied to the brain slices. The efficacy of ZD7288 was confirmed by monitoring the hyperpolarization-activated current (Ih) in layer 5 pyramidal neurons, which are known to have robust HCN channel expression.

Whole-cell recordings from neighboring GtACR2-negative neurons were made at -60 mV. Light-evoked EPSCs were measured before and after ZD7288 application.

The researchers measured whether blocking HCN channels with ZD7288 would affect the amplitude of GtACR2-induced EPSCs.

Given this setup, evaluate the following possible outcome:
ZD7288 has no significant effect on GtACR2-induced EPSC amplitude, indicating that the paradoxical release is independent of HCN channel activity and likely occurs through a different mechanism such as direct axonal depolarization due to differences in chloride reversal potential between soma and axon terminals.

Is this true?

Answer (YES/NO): NO